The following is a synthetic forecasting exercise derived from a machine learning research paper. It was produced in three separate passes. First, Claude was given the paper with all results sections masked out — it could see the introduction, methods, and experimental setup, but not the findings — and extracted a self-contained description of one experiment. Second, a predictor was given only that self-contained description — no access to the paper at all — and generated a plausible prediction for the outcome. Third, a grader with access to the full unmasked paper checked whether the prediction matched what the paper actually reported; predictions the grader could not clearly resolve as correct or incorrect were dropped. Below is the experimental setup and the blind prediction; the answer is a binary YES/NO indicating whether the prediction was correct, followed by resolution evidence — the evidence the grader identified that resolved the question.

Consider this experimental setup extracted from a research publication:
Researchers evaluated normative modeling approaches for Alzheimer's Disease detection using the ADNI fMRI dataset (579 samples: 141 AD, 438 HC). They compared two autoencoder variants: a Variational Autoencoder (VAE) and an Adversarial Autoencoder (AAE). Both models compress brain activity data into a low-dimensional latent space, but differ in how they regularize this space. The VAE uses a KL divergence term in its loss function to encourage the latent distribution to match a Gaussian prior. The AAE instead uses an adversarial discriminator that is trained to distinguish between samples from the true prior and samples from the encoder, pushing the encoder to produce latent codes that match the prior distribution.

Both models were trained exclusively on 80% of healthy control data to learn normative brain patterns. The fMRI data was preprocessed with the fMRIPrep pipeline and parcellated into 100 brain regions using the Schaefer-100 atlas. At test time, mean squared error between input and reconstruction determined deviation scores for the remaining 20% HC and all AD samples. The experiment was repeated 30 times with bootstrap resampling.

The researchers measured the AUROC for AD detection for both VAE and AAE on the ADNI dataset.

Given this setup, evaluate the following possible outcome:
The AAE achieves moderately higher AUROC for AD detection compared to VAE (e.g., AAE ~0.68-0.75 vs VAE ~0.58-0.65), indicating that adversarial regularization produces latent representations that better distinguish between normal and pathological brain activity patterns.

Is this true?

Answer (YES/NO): NO